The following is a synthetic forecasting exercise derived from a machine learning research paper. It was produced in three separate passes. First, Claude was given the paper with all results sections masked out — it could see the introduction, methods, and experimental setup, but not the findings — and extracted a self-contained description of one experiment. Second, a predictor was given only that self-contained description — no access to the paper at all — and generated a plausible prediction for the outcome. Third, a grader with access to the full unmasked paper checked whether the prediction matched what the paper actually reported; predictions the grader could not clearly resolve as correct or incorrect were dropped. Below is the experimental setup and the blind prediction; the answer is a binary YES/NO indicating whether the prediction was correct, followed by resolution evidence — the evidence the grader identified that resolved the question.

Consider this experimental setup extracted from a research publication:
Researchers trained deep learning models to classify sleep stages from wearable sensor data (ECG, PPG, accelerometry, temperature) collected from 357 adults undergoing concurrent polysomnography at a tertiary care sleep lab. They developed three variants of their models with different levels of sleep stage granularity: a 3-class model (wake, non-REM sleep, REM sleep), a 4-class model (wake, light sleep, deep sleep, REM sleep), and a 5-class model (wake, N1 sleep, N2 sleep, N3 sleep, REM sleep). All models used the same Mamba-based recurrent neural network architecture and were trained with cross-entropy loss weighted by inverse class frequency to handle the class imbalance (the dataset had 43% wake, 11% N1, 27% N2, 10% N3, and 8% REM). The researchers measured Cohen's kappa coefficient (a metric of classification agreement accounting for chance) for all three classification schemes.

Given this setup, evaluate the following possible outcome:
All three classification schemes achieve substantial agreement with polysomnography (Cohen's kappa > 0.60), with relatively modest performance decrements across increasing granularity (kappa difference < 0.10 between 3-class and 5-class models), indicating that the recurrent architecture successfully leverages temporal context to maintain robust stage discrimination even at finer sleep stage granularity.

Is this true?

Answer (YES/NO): NO